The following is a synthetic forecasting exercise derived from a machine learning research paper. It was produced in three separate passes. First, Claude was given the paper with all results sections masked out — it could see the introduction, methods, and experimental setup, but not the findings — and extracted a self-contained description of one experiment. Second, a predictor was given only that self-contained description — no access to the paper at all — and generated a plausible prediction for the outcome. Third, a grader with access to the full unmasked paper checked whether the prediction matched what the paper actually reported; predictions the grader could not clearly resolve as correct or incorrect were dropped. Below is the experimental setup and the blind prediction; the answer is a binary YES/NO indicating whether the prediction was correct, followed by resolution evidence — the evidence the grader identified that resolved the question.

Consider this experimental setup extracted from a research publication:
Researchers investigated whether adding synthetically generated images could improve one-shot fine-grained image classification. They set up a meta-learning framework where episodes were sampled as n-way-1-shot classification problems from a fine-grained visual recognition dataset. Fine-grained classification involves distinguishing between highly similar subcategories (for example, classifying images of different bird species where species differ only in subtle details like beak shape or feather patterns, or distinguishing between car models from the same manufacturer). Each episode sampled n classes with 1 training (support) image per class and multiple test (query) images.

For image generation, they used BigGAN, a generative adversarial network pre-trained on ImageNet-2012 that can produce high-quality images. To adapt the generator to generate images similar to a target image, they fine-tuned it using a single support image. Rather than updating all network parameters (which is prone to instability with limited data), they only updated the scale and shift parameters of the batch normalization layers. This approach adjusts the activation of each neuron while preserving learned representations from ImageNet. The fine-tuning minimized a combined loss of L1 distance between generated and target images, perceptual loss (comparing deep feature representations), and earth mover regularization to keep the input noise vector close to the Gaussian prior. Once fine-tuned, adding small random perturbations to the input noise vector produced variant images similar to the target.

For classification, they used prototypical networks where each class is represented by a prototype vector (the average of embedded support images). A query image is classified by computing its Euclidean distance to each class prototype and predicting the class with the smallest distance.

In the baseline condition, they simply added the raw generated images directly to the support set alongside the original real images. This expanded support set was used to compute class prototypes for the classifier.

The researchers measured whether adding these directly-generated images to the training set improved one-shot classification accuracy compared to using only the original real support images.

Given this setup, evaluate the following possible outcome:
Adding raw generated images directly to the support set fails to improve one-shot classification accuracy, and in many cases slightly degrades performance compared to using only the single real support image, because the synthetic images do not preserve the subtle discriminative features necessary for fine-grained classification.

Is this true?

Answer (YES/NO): YES